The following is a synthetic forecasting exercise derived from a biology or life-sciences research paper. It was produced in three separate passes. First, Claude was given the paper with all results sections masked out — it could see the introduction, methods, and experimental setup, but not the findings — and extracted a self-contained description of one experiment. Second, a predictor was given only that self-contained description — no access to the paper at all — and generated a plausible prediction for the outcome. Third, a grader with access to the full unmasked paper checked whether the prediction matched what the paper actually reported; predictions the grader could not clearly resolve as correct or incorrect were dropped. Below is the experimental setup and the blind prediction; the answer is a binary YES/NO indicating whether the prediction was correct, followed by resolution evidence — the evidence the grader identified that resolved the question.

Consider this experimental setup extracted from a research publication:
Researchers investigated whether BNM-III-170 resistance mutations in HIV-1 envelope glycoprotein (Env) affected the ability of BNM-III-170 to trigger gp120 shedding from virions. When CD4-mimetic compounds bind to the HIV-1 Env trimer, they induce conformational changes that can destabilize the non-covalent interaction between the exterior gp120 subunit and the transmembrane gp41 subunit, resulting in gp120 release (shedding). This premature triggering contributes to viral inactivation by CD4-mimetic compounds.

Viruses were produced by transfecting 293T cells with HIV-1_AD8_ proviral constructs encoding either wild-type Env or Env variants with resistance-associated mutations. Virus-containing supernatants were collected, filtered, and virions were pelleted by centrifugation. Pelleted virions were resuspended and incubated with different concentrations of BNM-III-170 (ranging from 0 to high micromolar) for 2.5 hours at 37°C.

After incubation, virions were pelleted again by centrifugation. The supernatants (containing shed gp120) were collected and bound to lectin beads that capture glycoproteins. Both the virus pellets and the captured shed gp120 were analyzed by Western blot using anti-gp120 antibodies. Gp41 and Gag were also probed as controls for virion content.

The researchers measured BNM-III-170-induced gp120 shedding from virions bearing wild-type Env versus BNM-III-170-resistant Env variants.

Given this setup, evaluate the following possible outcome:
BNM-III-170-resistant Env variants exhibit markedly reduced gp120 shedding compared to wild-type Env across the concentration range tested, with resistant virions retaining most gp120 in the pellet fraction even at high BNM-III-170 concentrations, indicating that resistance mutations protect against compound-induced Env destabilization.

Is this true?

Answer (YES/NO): NO